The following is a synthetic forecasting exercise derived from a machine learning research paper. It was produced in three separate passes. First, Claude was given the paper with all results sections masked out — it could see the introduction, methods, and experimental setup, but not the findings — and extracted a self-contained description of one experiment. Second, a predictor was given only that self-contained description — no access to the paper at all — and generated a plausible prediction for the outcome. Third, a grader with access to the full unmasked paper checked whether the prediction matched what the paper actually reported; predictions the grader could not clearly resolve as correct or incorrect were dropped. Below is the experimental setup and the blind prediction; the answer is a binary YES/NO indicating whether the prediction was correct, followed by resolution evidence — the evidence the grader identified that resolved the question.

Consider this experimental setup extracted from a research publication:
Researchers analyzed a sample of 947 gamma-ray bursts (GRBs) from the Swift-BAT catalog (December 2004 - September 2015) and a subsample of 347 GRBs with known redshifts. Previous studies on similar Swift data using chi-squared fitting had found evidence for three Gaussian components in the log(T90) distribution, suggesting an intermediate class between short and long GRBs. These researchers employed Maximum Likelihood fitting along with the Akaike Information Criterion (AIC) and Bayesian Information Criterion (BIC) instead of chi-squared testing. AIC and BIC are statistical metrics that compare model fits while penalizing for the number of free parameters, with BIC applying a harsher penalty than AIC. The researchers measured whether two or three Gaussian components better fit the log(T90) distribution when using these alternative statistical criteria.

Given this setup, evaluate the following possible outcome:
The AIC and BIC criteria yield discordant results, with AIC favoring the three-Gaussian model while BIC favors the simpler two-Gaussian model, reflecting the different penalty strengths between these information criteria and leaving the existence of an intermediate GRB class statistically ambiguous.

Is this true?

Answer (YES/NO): NO